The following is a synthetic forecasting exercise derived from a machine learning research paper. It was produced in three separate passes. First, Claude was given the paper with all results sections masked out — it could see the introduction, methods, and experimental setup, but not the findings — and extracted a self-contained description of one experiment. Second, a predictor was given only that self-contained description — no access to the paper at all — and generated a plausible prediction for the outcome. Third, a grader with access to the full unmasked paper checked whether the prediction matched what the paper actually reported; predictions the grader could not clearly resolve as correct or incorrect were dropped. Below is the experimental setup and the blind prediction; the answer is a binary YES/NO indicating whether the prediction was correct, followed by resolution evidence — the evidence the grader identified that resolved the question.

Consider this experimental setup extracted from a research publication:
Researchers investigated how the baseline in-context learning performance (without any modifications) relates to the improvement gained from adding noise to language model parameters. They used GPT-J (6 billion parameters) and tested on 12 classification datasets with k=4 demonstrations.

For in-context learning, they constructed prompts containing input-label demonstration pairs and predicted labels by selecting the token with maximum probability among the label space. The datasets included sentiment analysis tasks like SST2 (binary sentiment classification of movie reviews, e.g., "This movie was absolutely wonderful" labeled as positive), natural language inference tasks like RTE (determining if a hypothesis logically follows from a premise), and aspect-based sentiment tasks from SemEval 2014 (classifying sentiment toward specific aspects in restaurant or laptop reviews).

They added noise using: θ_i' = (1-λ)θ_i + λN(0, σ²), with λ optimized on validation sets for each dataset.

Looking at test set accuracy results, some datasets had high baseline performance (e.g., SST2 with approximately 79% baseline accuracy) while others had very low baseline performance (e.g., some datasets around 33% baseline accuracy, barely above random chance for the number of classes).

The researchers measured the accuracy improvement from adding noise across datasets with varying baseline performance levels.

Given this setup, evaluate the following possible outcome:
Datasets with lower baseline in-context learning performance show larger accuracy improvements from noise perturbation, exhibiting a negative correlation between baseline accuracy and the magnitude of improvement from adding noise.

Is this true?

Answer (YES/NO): YES